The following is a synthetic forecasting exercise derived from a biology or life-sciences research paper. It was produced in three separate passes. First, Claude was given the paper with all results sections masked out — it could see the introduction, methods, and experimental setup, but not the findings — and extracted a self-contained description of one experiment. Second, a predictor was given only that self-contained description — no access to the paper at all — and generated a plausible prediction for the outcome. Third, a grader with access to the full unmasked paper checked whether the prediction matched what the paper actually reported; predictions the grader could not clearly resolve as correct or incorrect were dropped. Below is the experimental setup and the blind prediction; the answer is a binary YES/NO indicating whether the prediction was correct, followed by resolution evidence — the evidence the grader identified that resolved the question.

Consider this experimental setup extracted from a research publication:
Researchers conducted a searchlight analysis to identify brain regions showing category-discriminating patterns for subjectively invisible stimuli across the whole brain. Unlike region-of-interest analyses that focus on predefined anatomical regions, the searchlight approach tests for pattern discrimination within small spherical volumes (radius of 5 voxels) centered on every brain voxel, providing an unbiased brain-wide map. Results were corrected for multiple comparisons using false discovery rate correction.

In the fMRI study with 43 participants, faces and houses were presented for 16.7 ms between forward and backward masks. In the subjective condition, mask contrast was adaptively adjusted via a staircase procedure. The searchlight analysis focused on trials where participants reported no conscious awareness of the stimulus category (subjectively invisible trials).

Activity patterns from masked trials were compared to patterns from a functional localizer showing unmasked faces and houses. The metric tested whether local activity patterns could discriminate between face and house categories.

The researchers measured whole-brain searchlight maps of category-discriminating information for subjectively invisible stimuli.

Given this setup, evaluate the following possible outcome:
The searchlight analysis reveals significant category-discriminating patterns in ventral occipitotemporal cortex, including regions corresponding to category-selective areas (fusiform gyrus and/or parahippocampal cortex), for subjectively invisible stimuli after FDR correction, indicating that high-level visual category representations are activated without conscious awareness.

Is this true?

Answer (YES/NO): YES